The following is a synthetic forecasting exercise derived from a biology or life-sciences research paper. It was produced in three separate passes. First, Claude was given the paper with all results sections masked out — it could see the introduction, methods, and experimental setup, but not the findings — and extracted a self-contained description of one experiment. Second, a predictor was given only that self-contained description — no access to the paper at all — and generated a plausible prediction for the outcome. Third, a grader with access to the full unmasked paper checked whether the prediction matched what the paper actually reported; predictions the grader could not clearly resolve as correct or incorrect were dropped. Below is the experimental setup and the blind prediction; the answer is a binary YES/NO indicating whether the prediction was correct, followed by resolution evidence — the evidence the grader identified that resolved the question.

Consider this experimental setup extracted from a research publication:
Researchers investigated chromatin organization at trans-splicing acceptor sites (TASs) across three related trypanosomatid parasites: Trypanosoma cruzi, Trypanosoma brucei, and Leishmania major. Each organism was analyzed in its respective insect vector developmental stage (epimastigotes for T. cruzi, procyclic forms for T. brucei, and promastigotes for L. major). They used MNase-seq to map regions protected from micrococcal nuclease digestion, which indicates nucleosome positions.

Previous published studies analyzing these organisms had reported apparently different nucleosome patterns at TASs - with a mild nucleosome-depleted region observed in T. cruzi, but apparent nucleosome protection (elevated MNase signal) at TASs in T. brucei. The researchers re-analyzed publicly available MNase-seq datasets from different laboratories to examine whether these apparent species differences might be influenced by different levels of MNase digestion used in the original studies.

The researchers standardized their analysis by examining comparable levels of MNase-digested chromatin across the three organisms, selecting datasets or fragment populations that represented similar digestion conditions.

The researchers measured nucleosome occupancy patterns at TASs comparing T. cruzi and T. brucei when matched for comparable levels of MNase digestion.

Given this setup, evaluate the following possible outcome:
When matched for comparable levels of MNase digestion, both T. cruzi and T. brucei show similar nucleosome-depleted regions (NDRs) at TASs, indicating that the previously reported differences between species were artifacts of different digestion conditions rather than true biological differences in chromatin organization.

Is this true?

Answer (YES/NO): YES